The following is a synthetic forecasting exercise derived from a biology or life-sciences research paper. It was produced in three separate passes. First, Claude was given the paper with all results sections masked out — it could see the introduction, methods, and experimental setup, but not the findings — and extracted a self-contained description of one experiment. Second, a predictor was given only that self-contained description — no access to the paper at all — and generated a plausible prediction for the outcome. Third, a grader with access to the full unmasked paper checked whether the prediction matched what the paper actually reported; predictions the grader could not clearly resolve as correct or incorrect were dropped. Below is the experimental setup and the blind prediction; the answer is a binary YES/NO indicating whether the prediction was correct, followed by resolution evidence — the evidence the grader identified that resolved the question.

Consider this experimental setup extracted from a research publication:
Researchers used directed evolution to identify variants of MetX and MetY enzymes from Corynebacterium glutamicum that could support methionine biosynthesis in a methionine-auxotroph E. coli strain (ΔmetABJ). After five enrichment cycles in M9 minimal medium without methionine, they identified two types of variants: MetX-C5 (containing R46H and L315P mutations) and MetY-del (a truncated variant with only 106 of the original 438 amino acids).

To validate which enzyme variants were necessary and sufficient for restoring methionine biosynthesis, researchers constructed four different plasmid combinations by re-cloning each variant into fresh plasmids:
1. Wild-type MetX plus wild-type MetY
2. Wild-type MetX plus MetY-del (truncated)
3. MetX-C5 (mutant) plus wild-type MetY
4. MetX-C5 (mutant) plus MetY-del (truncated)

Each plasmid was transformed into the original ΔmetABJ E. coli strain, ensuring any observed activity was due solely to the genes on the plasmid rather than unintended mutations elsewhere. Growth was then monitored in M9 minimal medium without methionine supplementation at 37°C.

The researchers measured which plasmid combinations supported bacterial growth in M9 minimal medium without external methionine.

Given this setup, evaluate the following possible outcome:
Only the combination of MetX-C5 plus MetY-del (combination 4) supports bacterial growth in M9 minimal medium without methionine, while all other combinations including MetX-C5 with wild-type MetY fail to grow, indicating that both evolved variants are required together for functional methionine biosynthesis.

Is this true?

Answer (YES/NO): NO